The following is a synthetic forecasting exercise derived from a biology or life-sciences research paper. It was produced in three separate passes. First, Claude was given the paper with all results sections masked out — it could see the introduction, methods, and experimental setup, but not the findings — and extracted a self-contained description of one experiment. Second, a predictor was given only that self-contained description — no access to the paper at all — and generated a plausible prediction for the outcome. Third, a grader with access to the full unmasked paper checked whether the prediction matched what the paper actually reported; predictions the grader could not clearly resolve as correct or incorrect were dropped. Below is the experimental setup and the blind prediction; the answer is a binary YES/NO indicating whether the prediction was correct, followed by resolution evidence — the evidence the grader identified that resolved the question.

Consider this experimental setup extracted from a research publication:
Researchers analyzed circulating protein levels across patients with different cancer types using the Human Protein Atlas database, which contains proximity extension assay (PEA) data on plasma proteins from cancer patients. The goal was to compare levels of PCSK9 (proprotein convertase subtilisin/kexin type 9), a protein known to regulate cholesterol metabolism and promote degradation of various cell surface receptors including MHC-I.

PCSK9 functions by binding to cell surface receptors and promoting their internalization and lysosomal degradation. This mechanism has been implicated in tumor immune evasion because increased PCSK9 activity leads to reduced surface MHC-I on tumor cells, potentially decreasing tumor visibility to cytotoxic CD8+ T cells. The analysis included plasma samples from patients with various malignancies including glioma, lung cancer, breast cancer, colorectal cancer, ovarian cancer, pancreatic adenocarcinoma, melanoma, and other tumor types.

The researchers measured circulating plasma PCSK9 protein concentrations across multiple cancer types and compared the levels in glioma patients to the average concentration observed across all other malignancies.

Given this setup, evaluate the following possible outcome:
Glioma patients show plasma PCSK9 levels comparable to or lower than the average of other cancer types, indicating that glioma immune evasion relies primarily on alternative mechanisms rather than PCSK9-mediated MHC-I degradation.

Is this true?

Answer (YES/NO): NO